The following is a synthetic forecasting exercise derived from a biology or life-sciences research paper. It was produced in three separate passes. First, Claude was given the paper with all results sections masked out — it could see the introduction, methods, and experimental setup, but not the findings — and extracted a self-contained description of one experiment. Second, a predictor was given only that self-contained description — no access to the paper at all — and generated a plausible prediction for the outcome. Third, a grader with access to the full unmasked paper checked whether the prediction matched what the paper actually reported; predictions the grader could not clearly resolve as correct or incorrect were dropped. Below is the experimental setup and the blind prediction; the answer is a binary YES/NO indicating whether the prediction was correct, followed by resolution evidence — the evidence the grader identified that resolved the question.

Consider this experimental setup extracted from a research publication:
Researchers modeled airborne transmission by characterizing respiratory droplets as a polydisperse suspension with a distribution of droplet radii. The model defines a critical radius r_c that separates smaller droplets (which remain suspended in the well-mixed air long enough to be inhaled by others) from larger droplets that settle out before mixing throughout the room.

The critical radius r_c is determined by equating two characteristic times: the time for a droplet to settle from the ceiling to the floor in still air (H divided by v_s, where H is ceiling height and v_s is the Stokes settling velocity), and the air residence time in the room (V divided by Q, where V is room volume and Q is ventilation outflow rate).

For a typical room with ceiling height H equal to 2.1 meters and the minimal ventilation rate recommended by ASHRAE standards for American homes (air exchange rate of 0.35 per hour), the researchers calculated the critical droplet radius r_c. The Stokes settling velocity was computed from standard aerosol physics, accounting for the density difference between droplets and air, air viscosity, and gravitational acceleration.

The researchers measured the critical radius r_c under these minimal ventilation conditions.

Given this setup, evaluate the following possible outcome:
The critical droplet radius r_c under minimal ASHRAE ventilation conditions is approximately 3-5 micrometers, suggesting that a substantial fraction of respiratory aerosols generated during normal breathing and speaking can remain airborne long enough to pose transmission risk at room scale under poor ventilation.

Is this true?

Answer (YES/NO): NO